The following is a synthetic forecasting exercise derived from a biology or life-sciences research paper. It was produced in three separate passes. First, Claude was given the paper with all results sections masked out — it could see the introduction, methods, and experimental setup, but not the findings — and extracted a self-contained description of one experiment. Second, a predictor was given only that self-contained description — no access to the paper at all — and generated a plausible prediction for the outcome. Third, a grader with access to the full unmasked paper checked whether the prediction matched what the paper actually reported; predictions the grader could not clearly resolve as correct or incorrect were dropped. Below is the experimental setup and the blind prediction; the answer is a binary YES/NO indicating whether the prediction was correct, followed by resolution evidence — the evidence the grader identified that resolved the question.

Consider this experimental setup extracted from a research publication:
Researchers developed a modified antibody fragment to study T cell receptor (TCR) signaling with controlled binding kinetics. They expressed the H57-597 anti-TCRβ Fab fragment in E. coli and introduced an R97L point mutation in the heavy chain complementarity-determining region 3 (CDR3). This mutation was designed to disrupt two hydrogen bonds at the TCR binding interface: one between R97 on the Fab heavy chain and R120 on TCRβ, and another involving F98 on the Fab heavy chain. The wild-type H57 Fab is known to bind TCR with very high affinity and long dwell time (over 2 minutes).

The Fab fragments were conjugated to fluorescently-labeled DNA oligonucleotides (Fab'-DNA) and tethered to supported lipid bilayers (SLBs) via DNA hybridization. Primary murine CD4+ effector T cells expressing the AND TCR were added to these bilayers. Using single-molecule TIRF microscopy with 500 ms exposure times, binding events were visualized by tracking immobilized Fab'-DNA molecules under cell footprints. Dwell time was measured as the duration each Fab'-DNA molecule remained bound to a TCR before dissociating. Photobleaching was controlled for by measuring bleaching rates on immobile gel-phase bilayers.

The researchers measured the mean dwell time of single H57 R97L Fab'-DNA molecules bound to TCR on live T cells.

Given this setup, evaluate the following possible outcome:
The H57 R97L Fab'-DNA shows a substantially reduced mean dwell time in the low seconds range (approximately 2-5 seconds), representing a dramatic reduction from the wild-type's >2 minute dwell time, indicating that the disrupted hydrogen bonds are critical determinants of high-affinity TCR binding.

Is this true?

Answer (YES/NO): YES